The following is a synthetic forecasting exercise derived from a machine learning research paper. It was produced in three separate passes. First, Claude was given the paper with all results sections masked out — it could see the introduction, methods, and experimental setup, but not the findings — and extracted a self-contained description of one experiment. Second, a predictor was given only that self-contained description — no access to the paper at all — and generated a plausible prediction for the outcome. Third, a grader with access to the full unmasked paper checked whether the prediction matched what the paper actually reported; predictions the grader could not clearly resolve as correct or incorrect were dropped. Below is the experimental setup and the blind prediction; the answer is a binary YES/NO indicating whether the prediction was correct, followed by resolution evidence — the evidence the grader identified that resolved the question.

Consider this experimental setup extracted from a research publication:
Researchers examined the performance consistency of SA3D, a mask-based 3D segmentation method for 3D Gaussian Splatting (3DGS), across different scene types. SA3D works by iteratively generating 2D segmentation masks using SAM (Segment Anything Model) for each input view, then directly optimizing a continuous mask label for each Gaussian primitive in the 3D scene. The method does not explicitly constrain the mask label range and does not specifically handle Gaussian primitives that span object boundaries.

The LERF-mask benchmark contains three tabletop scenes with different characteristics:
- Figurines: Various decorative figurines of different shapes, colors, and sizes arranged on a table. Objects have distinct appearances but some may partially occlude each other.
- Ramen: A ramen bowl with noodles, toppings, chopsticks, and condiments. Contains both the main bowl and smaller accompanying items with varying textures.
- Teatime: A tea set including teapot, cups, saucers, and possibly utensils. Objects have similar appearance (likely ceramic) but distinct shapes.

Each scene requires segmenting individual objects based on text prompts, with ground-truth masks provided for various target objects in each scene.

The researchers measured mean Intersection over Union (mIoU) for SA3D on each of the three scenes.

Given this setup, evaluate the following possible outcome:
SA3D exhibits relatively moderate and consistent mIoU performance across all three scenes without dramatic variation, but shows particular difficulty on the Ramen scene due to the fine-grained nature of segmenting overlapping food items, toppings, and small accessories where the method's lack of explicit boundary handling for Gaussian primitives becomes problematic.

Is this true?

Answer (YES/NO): NO